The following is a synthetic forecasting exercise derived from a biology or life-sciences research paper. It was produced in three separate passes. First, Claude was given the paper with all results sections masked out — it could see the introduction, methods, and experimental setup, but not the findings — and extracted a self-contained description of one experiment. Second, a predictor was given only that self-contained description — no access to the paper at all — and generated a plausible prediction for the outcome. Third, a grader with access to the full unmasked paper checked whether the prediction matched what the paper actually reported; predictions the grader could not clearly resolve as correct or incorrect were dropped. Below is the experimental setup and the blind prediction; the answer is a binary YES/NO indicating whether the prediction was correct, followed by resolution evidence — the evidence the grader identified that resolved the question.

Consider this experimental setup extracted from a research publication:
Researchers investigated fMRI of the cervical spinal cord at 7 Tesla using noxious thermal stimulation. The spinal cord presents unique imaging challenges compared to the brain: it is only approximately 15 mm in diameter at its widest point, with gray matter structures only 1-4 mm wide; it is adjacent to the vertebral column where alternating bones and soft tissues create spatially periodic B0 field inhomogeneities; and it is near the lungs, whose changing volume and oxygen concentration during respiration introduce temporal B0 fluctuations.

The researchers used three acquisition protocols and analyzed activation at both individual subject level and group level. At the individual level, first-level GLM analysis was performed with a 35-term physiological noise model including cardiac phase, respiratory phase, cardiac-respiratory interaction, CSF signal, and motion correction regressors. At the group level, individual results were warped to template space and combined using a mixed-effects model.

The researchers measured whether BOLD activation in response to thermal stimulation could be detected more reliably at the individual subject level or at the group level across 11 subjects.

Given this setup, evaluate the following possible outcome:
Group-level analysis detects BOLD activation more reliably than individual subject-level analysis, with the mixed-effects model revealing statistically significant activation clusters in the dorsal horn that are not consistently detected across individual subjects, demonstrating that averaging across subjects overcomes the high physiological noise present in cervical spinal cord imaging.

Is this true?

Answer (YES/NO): NO